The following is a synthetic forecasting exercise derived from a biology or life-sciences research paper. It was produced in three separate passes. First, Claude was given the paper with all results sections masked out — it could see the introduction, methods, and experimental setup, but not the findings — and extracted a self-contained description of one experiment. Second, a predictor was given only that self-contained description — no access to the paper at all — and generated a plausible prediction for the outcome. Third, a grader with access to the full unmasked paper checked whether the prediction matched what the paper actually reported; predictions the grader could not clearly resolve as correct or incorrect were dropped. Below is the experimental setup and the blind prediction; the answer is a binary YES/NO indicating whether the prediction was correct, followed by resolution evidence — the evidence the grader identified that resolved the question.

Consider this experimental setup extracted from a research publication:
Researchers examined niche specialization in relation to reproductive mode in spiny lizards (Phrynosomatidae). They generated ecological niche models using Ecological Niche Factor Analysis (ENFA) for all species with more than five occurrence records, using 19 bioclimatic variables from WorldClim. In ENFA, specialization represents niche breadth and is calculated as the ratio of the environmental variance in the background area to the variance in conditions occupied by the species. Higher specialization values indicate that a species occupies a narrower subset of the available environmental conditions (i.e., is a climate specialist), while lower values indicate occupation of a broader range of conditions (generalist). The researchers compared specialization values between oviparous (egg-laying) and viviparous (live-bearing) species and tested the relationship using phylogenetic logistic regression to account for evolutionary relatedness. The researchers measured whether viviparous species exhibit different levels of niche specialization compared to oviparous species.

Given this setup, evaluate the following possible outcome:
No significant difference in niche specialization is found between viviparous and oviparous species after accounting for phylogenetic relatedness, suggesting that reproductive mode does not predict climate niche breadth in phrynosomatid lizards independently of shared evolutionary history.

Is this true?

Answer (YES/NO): YES